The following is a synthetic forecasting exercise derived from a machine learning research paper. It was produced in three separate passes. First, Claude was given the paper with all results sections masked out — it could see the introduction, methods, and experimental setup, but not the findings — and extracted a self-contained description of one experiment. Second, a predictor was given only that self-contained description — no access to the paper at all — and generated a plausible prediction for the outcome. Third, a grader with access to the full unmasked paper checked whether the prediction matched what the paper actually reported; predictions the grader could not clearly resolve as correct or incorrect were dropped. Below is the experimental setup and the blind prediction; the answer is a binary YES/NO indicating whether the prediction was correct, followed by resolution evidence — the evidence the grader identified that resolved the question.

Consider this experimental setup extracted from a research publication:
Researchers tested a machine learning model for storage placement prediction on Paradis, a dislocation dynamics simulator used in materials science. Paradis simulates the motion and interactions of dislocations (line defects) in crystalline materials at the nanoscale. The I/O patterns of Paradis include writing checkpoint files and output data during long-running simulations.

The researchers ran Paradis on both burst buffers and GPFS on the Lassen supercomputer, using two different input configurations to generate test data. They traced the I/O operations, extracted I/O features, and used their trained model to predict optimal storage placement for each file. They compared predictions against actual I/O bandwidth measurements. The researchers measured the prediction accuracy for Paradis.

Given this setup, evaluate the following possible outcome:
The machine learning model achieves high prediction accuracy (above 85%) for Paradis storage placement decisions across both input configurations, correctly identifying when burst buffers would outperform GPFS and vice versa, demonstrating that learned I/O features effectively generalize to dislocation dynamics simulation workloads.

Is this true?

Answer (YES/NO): YES